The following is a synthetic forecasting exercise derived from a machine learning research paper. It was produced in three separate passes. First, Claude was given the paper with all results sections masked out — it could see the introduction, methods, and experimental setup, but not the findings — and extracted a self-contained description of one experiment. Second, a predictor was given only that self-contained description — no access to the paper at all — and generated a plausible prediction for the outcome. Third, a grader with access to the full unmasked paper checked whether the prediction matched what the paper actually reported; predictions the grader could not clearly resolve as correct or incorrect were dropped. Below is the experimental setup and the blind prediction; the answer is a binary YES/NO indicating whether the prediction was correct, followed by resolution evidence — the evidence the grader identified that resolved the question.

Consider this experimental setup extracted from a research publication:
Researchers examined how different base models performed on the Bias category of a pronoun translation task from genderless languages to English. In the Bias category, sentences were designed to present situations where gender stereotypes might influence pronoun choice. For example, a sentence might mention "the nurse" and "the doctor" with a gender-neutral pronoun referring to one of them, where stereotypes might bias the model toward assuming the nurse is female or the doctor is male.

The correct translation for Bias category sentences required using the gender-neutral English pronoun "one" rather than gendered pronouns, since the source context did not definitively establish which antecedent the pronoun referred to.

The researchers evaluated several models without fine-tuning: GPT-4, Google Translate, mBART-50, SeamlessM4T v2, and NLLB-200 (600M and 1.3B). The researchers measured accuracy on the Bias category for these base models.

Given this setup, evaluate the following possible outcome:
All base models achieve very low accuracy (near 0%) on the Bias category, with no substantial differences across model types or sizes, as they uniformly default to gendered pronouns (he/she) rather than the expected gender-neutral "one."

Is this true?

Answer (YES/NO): NO